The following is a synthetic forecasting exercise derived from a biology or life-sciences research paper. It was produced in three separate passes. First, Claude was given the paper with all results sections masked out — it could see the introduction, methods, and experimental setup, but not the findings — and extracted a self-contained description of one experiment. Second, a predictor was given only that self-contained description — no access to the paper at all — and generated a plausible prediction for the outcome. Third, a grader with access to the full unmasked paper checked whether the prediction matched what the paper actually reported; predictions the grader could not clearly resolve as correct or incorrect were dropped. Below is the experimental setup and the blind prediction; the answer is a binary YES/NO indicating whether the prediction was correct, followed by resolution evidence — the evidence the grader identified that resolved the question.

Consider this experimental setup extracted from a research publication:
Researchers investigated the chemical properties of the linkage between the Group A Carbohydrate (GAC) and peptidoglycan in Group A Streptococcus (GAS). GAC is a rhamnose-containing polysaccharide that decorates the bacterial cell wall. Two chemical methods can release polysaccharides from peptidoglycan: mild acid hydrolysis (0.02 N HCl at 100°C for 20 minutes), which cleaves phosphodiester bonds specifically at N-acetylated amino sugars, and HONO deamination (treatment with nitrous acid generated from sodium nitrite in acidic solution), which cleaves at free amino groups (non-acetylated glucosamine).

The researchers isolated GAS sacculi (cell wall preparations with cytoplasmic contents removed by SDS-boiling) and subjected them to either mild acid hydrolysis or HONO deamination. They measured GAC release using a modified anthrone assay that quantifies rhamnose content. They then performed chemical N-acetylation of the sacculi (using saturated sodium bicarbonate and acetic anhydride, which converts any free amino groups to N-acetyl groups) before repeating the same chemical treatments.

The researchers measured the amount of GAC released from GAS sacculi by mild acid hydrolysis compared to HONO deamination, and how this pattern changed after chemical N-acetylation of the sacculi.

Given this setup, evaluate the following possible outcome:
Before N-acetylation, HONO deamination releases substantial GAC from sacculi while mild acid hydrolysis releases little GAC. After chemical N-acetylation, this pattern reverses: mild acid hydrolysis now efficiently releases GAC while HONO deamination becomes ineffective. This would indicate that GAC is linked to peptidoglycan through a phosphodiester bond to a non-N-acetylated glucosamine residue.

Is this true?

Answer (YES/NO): YES